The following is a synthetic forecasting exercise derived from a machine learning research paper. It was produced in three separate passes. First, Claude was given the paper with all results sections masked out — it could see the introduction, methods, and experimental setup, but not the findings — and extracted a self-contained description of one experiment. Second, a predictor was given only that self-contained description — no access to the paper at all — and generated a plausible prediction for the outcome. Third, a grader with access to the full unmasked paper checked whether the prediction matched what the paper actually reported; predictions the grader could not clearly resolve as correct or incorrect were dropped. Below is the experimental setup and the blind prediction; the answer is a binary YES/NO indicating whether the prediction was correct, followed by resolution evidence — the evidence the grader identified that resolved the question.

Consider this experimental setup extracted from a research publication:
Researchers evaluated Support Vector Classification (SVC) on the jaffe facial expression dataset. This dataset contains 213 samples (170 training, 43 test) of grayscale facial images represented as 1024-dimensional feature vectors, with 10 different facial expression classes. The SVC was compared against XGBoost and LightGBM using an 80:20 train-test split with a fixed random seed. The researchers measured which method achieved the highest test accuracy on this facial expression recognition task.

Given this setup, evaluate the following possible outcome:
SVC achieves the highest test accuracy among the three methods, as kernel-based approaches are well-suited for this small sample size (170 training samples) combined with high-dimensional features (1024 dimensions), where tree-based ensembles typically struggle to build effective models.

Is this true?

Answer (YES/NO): YES